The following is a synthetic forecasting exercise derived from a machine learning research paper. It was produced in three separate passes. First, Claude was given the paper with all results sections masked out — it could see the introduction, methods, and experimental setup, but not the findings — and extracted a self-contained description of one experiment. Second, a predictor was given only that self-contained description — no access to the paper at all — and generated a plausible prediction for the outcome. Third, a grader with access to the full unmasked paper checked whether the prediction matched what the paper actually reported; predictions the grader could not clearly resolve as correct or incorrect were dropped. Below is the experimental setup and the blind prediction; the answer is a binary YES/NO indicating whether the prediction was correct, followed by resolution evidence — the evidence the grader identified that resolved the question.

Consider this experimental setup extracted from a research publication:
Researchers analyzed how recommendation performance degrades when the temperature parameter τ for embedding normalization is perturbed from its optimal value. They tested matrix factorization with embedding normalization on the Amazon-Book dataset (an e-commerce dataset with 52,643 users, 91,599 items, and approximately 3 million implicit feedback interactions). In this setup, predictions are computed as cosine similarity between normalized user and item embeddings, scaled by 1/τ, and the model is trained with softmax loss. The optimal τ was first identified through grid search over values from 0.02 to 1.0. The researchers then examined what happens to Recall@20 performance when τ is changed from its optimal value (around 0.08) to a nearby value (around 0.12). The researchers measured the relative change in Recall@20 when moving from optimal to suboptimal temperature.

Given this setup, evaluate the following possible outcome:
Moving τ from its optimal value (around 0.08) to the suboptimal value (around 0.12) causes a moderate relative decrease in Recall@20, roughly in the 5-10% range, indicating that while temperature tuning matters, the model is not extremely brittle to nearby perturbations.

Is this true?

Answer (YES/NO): NO